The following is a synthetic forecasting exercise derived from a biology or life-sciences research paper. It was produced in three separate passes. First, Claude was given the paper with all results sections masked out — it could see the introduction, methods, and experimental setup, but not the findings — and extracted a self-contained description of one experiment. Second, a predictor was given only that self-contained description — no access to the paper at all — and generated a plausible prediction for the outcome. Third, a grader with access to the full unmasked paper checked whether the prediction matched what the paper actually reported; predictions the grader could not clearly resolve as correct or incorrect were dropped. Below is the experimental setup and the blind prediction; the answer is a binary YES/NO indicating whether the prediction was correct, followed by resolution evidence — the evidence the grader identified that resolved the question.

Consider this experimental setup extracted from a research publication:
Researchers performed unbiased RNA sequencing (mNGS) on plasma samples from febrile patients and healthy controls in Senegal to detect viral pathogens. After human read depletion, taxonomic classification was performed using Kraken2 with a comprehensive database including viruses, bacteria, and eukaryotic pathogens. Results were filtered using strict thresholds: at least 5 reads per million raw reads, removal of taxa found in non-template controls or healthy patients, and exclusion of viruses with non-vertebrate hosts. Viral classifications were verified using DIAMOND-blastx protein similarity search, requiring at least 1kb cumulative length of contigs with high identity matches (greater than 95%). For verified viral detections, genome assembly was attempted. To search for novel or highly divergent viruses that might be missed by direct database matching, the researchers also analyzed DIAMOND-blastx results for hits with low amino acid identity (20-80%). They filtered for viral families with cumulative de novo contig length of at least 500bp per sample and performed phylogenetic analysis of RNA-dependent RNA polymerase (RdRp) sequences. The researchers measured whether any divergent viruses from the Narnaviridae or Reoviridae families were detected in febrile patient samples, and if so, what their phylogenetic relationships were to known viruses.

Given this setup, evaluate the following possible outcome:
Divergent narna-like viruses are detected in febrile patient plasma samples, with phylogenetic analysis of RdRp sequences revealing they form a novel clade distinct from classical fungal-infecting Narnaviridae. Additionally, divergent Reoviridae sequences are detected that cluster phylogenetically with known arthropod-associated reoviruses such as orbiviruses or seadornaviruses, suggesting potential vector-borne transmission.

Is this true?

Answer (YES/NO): NO